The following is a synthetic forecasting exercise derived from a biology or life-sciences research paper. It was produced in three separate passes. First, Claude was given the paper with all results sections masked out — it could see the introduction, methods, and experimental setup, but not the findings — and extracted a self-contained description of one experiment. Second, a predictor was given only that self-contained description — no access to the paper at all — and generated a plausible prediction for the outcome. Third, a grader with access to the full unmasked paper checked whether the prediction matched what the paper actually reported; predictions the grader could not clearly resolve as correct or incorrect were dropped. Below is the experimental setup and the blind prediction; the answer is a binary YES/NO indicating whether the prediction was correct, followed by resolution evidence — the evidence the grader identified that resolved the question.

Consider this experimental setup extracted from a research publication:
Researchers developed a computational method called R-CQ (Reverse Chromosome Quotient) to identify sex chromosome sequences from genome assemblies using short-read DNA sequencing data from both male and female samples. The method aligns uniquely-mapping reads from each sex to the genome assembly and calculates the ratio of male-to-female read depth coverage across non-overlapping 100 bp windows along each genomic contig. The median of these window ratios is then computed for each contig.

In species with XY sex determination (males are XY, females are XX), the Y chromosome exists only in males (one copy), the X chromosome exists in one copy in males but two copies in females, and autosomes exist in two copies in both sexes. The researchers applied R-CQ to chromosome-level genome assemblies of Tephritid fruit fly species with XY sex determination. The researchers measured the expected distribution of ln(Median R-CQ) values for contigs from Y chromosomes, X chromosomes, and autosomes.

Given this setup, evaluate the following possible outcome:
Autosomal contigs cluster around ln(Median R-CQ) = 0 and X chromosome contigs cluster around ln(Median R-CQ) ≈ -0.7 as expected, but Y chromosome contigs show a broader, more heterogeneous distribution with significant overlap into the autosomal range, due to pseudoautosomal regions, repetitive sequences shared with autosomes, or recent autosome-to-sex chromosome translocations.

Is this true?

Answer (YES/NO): NO